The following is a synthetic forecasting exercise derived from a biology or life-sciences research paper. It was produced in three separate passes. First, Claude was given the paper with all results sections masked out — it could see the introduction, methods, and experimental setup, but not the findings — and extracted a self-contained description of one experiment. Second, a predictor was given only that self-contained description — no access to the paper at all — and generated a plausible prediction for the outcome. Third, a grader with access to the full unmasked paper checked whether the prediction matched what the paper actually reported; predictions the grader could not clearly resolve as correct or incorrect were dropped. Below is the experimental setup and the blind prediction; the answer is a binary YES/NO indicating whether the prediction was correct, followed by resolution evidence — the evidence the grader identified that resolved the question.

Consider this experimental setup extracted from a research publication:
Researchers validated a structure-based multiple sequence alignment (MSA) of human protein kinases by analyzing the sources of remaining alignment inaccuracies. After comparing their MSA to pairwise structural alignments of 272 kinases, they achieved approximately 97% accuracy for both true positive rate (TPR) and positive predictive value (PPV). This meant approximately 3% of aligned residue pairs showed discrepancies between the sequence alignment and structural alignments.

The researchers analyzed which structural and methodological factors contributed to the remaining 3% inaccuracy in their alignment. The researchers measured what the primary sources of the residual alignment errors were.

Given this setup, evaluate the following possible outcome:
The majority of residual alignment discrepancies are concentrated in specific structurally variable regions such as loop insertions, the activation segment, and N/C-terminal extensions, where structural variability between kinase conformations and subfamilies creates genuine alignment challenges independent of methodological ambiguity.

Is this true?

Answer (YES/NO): NO